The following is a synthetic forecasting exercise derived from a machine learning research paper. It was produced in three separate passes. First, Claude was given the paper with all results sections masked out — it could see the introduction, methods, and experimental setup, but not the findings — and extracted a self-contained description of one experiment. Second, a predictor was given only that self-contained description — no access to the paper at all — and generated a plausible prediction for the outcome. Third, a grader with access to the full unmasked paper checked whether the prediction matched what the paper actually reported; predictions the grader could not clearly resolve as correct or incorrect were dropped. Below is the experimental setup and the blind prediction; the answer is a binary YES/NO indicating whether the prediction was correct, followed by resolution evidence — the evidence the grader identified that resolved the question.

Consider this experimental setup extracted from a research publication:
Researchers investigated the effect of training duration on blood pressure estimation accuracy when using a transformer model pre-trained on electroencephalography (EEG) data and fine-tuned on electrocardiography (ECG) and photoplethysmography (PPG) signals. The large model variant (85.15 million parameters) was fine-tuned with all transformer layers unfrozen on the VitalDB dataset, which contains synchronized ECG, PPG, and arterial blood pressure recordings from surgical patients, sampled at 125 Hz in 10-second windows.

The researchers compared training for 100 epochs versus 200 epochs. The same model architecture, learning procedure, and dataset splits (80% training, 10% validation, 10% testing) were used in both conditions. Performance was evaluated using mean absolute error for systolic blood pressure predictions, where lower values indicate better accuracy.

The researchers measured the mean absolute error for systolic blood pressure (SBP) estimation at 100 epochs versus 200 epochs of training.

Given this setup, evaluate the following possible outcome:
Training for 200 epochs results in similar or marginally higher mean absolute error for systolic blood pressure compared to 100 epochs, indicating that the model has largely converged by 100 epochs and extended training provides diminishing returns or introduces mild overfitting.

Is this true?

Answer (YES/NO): NO